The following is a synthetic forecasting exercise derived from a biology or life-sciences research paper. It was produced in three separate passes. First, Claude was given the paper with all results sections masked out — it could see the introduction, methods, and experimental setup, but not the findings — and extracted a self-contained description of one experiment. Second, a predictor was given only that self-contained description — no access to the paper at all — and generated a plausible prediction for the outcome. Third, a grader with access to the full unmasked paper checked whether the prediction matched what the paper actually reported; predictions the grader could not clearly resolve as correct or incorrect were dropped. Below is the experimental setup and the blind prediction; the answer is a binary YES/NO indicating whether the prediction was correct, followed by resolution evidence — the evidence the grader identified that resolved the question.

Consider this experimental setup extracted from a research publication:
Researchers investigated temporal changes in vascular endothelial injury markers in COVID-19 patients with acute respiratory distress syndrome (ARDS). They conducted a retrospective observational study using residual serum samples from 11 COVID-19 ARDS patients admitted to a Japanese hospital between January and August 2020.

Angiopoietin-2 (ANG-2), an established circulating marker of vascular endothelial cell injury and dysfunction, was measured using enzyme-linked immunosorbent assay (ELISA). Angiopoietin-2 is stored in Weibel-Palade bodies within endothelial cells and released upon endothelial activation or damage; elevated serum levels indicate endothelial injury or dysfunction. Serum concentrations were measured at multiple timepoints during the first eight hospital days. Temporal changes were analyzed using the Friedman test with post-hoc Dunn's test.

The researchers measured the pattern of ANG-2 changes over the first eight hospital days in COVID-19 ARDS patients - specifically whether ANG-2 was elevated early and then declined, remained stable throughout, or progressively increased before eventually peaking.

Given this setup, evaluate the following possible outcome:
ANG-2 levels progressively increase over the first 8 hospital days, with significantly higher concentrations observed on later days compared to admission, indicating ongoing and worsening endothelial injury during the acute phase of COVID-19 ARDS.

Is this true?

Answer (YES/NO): NO